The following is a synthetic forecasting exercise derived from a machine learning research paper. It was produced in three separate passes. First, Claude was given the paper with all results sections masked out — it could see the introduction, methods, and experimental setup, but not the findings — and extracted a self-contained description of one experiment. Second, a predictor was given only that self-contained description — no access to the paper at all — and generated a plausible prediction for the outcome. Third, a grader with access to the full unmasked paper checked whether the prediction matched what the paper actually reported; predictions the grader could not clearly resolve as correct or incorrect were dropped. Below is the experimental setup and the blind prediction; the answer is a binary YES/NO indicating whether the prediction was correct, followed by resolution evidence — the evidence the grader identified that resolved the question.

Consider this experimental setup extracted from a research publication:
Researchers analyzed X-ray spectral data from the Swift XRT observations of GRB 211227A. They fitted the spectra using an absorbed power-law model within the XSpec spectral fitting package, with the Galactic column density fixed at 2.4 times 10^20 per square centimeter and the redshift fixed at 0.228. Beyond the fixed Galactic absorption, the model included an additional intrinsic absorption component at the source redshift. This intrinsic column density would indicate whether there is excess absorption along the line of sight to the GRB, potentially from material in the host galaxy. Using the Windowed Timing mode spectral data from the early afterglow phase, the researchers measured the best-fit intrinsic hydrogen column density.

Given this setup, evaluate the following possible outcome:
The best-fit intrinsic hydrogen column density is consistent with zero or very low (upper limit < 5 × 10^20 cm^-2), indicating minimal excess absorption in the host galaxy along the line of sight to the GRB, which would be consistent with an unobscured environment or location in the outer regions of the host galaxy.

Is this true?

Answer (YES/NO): NO